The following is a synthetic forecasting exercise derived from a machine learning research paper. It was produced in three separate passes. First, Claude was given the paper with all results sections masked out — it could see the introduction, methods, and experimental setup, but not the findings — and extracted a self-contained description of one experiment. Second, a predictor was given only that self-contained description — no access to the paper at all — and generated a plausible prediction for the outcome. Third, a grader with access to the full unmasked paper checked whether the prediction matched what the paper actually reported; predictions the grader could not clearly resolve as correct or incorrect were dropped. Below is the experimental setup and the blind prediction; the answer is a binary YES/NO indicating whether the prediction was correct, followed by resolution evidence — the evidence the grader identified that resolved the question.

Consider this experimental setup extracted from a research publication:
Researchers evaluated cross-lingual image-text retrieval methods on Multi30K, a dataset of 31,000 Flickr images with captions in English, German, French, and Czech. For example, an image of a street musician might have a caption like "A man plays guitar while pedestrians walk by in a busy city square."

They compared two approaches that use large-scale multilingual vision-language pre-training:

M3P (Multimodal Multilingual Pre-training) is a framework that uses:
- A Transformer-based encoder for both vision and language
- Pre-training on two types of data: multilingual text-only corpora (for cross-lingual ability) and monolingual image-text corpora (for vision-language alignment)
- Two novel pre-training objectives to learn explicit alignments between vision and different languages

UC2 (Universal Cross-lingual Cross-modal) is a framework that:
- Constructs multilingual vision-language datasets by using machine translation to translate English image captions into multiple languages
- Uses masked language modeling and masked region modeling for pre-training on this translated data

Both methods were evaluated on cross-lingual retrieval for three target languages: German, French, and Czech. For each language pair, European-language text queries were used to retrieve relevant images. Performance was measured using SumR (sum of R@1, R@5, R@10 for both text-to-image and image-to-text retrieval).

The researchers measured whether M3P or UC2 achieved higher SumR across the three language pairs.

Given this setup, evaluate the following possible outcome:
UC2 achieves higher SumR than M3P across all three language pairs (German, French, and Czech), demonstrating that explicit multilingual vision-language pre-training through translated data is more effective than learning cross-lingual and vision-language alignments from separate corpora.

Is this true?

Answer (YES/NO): YES